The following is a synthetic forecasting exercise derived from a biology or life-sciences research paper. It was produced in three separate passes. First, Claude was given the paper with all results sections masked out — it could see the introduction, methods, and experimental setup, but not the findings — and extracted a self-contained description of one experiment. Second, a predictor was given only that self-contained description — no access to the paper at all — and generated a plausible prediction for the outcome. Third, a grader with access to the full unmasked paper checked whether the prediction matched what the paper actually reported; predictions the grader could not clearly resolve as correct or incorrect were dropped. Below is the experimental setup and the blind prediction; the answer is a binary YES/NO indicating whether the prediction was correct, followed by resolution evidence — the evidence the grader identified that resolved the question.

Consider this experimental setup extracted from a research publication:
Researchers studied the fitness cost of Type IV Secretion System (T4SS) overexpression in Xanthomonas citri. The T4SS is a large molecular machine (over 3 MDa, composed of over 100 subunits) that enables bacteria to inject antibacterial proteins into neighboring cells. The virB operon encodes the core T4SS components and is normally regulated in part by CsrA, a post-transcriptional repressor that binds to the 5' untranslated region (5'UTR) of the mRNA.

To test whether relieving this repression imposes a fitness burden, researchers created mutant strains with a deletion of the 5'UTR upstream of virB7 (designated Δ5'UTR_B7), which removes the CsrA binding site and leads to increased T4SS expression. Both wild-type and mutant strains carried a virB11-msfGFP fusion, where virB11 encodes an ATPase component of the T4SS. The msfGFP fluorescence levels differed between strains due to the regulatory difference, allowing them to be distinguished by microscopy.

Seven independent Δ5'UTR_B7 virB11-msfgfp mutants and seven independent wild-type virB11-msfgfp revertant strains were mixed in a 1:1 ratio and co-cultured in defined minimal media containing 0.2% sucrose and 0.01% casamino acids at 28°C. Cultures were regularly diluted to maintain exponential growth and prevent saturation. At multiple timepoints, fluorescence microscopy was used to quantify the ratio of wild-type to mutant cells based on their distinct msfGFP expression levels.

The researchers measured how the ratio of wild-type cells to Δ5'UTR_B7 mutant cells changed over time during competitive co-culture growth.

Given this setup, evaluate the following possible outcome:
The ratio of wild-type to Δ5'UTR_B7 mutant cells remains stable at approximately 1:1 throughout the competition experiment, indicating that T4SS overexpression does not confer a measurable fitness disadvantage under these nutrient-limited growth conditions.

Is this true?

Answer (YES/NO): NO